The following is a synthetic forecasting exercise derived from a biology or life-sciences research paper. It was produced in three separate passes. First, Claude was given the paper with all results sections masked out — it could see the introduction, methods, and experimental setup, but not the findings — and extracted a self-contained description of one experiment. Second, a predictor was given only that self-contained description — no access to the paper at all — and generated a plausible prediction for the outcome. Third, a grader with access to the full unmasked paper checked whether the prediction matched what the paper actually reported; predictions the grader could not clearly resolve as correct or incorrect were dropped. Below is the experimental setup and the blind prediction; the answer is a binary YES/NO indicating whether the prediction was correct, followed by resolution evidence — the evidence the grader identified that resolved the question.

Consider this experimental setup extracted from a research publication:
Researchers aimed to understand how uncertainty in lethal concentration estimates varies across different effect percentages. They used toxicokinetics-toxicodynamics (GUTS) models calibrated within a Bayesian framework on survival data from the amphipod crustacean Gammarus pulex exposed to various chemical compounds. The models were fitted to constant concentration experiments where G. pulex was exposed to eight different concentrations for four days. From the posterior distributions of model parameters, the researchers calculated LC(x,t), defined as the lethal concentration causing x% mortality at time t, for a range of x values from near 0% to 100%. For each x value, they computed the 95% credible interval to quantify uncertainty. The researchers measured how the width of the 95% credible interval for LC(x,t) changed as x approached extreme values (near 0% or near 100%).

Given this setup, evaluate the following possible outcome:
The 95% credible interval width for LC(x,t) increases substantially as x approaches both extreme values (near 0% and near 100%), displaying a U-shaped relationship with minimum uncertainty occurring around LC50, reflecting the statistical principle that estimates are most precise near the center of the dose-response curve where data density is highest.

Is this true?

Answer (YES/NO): YES